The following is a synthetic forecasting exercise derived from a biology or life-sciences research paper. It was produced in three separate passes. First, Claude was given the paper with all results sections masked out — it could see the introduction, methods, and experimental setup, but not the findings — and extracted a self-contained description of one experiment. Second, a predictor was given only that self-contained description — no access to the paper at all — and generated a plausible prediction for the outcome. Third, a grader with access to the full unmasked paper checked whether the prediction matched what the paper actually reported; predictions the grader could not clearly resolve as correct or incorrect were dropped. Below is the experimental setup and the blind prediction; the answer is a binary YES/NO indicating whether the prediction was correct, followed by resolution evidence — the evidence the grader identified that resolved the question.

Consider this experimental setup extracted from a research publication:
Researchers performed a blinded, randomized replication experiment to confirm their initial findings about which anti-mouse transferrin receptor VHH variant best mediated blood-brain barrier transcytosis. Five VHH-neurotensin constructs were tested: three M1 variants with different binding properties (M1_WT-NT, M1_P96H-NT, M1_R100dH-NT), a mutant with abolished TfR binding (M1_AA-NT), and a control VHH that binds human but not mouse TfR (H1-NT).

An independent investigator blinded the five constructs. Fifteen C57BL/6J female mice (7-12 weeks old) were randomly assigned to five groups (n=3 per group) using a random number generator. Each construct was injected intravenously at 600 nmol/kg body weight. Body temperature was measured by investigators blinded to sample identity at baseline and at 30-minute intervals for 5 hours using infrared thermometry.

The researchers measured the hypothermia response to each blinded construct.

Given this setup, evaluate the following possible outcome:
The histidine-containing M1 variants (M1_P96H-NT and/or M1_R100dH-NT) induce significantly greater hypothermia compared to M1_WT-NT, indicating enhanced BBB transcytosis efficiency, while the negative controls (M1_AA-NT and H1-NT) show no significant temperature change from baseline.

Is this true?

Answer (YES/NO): NO